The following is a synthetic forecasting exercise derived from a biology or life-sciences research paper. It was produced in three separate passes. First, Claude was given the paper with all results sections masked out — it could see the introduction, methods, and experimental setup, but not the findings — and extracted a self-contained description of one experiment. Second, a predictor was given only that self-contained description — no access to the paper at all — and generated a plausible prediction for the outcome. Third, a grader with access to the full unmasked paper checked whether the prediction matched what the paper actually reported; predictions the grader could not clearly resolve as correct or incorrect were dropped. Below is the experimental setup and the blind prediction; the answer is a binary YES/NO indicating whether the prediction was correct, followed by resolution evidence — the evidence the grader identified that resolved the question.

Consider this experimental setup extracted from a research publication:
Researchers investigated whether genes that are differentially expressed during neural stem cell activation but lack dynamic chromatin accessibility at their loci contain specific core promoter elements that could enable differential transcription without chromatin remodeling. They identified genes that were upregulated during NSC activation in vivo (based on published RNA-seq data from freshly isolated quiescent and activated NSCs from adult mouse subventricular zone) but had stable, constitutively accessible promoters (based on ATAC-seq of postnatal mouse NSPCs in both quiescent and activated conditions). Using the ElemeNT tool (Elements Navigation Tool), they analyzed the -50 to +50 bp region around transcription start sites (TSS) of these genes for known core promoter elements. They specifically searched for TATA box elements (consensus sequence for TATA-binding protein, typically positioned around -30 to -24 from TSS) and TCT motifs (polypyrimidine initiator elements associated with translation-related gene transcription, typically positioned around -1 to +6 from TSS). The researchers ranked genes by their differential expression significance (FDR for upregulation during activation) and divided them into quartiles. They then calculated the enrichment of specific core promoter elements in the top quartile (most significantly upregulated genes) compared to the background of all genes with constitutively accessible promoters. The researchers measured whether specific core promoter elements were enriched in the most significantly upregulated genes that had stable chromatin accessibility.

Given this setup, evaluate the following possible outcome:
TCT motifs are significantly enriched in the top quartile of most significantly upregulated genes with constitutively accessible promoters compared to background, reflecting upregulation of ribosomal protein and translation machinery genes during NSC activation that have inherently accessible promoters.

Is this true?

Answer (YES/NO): YES